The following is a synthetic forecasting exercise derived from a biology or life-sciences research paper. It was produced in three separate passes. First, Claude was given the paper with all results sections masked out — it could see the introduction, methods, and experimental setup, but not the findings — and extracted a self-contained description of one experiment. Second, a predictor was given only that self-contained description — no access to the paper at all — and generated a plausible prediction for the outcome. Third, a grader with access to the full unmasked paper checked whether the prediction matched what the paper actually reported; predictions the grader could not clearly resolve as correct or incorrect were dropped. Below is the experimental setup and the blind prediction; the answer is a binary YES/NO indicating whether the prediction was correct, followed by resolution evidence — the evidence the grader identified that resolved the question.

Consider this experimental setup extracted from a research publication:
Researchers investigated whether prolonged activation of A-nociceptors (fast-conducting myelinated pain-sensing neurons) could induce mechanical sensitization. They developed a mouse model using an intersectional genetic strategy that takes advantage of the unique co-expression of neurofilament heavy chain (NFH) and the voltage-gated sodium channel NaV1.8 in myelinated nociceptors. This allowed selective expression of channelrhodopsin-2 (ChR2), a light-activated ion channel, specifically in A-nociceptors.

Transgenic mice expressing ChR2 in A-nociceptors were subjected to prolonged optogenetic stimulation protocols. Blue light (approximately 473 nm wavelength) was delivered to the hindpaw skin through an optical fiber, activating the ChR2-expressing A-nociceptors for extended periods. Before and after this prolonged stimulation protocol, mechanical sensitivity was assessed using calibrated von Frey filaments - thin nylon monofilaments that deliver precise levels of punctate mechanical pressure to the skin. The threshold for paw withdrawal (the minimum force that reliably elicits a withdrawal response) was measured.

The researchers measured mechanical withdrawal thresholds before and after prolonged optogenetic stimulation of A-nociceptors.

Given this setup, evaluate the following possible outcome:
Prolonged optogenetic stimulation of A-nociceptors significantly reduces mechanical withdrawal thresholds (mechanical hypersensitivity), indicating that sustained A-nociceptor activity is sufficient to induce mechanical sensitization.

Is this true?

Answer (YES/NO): YES